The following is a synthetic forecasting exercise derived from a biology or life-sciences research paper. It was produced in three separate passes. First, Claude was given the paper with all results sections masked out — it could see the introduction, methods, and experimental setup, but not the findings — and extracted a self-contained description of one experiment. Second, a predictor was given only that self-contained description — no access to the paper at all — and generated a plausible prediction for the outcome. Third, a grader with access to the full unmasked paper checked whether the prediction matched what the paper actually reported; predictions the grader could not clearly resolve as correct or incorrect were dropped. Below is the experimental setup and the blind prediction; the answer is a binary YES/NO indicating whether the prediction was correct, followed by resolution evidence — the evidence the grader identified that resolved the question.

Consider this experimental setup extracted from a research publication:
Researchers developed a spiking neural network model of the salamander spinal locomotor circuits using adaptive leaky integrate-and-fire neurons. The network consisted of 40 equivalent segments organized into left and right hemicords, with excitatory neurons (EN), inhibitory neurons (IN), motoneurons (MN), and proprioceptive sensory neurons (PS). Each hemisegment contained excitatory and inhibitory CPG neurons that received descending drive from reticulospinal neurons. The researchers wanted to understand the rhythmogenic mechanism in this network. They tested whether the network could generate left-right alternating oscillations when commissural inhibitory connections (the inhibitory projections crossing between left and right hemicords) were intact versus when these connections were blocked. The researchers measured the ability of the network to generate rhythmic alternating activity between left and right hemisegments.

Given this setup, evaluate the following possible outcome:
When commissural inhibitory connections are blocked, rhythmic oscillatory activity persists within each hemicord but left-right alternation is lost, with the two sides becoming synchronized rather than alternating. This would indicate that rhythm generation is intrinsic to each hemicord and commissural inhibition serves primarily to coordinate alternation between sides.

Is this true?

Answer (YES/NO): NO